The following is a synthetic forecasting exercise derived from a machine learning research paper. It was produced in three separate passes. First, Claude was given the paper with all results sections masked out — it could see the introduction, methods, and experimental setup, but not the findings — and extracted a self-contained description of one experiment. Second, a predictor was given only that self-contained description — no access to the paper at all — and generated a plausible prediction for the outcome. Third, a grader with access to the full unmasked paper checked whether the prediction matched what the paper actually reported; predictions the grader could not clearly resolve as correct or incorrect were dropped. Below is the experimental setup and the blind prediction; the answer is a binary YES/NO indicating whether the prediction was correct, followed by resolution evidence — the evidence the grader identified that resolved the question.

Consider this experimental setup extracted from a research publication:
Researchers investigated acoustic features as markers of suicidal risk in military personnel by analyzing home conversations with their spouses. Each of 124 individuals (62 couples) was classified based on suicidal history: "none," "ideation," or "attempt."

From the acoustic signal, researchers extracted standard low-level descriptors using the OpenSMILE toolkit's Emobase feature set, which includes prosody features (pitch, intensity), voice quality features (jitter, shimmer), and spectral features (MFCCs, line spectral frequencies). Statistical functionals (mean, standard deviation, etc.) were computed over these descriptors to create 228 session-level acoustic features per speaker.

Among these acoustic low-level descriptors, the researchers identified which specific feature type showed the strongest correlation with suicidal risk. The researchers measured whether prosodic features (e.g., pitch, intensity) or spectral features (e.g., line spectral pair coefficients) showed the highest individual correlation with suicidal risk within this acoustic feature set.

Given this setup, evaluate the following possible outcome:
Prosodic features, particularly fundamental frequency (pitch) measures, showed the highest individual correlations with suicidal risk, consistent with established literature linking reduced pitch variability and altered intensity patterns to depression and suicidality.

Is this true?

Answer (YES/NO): NO